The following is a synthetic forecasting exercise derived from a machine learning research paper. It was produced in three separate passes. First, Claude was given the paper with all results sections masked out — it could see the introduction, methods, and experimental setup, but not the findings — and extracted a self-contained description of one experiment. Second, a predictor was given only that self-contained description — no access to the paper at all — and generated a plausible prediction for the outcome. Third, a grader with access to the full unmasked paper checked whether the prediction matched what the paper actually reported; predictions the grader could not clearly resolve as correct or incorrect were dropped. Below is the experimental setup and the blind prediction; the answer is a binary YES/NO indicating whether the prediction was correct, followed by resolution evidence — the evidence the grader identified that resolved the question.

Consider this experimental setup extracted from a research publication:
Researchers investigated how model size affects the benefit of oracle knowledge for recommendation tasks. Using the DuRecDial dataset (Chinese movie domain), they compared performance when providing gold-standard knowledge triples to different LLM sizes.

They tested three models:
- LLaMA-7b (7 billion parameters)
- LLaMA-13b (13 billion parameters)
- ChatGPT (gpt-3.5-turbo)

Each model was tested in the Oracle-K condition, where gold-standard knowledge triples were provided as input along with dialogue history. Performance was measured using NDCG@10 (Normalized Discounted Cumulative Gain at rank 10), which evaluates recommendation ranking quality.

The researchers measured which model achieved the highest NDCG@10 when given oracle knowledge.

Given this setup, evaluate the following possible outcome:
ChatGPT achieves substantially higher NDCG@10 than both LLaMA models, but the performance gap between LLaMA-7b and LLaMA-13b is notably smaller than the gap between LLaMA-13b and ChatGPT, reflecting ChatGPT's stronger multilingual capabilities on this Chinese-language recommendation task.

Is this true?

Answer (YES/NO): NO